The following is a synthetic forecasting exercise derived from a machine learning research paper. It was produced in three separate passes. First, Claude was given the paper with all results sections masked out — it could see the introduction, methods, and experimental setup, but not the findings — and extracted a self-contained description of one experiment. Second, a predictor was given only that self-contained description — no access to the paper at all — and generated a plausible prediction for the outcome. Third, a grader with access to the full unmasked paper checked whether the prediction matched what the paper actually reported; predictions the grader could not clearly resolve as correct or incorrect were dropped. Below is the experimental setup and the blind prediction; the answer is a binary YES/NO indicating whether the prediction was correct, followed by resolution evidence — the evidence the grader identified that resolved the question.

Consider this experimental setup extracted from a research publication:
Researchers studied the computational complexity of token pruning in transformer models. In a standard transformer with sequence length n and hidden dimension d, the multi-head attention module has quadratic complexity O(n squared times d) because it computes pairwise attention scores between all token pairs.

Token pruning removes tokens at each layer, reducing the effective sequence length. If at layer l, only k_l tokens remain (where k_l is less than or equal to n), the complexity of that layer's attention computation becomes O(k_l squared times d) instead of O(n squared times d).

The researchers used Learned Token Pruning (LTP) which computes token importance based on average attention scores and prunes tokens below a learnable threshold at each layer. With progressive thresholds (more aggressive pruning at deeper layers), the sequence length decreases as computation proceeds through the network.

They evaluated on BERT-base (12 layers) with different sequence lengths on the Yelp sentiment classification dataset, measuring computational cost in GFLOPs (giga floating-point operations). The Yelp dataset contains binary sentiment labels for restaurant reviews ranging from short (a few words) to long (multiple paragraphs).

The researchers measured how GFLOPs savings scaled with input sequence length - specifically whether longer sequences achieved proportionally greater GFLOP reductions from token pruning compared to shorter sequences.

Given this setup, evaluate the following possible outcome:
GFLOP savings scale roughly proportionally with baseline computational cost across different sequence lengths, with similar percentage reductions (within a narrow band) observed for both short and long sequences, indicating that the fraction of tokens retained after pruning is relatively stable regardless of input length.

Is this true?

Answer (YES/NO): NO